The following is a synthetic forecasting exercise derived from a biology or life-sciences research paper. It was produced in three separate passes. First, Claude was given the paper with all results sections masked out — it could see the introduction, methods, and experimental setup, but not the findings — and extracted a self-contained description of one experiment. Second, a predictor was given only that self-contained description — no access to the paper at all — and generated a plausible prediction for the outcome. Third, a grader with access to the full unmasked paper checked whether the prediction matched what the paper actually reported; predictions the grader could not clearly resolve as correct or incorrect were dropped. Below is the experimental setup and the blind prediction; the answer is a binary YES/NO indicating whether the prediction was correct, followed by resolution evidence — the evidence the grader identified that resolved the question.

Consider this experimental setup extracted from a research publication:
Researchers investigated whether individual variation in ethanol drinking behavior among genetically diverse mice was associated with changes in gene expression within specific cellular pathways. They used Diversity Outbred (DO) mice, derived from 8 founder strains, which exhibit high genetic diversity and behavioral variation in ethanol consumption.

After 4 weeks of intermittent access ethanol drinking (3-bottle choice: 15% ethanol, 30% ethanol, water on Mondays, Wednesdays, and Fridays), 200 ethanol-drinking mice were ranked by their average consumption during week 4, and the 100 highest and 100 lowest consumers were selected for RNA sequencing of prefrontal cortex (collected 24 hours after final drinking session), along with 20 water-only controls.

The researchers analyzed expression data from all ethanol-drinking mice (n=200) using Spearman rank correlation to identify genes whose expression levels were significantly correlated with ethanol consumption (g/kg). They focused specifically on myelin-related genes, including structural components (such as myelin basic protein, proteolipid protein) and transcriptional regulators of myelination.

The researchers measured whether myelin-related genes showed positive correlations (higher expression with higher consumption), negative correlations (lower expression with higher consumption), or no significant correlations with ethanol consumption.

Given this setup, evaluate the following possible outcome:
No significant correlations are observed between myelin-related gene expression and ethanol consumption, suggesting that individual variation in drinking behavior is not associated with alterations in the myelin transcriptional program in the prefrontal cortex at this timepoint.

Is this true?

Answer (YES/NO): NO